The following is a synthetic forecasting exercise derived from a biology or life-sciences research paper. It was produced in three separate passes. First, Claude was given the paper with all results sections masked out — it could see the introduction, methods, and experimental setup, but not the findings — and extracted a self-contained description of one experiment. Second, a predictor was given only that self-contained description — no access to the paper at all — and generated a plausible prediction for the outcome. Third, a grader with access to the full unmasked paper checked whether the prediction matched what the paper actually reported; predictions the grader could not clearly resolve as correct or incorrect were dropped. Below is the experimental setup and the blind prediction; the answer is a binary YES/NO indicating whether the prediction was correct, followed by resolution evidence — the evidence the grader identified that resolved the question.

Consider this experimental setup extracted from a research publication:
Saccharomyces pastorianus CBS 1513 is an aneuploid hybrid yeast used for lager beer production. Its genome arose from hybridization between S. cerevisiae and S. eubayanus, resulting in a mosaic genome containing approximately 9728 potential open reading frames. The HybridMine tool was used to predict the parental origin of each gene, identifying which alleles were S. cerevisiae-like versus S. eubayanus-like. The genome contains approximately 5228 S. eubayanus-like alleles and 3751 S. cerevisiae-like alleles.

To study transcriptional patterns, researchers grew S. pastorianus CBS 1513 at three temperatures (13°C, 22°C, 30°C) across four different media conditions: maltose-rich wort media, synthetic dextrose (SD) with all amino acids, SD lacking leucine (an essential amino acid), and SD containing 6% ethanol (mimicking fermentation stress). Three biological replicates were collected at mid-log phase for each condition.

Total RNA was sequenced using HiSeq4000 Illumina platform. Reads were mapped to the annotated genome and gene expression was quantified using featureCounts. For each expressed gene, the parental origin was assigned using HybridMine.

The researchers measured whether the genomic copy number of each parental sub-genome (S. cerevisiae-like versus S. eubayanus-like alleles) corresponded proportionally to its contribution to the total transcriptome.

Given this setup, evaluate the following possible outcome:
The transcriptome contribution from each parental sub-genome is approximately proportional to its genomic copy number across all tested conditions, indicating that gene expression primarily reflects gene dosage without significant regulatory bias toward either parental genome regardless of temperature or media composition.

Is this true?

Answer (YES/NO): NO